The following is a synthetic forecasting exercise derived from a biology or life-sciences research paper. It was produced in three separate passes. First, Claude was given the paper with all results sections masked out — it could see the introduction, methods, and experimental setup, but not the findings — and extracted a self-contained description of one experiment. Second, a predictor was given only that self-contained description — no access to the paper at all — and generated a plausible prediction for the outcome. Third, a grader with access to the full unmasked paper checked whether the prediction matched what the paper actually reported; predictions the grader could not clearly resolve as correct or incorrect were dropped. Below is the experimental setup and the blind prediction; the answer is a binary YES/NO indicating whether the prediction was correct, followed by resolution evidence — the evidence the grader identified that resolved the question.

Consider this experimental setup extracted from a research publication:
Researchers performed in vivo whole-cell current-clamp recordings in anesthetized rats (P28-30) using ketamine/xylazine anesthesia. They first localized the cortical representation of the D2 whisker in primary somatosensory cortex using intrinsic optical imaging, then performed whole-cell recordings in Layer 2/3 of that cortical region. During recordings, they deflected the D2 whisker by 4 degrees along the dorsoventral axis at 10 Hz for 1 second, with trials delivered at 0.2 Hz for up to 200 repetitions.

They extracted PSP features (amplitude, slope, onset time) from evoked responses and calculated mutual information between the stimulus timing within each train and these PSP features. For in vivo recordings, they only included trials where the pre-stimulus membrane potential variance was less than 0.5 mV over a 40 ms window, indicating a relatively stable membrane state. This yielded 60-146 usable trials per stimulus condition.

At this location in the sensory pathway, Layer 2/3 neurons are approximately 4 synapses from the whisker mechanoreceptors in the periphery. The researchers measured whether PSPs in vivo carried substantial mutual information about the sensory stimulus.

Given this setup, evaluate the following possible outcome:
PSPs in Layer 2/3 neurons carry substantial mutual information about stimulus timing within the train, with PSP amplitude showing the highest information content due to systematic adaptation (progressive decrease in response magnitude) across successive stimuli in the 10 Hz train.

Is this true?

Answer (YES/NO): NO